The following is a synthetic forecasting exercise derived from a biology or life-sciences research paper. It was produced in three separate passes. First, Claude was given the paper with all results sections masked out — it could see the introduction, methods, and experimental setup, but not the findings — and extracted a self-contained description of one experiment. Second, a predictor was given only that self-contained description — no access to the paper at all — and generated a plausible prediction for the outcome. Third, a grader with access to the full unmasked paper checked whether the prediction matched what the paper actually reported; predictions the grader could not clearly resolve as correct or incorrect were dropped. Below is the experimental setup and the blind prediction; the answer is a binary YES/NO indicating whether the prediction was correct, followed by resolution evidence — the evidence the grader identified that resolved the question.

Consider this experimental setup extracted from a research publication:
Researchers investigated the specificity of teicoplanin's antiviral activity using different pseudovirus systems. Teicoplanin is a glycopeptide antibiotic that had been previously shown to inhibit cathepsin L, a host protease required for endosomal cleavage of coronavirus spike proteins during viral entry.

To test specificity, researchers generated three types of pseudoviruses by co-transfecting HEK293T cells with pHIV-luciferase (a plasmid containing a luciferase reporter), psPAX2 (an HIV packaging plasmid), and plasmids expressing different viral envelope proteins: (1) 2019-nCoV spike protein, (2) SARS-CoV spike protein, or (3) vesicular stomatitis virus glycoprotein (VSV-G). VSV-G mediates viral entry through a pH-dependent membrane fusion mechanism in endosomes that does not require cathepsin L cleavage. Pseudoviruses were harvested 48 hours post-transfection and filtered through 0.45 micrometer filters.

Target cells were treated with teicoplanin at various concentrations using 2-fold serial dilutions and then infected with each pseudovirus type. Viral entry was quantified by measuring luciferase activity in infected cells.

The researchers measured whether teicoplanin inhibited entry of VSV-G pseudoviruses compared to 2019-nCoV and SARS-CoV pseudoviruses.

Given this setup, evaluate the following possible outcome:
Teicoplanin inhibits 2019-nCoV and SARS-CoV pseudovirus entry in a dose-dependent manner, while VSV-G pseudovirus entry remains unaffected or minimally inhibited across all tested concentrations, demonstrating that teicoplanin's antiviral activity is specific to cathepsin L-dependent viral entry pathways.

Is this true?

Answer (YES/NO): YES